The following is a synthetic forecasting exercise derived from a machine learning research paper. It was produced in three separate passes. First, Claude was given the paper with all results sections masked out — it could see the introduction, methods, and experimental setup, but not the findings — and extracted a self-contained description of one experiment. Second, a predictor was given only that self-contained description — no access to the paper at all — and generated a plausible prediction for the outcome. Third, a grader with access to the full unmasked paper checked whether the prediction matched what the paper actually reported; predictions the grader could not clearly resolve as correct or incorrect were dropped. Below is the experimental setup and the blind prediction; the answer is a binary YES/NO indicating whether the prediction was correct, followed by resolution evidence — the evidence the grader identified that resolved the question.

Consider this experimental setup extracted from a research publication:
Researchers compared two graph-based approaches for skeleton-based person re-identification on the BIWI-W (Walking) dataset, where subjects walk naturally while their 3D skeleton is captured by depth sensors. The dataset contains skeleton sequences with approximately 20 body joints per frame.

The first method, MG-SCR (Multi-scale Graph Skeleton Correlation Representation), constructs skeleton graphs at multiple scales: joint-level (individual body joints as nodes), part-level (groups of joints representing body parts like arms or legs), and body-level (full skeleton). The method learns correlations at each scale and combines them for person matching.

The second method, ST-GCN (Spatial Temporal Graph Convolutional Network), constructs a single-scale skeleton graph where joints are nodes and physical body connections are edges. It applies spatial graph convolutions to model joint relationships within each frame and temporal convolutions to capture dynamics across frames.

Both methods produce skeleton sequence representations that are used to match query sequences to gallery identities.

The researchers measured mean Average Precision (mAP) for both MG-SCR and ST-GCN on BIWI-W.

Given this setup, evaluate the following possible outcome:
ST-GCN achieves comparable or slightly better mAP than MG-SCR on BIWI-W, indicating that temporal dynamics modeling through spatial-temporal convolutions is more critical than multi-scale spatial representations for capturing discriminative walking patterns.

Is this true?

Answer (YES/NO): NO